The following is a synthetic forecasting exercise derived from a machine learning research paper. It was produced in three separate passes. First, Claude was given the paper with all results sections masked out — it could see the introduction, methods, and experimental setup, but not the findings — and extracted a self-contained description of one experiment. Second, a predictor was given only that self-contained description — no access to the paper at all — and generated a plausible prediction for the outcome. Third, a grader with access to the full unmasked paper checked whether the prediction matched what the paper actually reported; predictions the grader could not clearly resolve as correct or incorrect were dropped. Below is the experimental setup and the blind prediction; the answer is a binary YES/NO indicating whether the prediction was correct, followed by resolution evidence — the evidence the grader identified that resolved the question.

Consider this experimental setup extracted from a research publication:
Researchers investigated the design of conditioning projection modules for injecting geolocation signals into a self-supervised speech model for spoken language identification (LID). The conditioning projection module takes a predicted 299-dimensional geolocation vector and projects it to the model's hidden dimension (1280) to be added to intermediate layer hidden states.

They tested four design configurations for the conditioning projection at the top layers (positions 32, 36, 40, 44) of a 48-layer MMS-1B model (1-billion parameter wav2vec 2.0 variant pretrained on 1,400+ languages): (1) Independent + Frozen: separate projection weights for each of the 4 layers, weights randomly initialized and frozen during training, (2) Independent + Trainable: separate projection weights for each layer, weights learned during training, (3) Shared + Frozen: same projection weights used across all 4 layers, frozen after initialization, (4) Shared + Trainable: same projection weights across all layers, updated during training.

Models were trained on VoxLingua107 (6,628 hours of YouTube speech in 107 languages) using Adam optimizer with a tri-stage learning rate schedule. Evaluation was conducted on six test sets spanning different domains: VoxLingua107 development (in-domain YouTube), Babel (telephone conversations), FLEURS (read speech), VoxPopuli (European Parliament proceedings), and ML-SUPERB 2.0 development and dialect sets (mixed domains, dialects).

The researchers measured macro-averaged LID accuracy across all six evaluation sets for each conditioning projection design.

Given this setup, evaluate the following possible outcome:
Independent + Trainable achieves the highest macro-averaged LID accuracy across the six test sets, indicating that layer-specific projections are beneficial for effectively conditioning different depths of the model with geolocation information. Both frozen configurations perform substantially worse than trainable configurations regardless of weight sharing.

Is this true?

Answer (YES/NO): NO